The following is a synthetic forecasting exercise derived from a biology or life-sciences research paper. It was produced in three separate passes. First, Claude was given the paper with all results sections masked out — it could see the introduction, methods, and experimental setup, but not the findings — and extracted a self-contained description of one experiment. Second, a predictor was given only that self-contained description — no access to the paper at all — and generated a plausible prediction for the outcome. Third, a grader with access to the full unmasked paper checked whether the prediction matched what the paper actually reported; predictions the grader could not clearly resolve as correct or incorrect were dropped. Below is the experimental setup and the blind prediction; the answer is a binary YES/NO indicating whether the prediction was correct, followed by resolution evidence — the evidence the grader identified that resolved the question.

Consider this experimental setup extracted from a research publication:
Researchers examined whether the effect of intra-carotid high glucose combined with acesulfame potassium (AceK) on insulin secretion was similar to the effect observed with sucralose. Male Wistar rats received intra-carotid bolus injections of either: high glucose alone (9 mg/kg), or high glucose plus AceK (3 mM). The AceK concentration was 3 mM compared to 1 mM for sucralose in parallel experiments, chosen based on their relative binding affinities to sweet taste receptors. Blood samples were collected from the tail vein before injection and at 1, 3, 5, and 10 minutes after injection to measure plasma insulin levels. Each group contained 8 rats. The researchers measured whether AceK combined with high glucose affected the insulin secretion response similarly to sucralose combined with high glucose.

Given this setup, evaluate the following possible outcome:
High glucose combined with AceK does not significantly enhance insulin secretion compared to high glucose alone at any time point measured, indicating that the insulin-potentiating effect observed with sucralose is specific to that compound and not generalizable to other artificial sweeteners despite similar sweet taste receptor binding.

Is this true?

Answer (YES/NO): NO